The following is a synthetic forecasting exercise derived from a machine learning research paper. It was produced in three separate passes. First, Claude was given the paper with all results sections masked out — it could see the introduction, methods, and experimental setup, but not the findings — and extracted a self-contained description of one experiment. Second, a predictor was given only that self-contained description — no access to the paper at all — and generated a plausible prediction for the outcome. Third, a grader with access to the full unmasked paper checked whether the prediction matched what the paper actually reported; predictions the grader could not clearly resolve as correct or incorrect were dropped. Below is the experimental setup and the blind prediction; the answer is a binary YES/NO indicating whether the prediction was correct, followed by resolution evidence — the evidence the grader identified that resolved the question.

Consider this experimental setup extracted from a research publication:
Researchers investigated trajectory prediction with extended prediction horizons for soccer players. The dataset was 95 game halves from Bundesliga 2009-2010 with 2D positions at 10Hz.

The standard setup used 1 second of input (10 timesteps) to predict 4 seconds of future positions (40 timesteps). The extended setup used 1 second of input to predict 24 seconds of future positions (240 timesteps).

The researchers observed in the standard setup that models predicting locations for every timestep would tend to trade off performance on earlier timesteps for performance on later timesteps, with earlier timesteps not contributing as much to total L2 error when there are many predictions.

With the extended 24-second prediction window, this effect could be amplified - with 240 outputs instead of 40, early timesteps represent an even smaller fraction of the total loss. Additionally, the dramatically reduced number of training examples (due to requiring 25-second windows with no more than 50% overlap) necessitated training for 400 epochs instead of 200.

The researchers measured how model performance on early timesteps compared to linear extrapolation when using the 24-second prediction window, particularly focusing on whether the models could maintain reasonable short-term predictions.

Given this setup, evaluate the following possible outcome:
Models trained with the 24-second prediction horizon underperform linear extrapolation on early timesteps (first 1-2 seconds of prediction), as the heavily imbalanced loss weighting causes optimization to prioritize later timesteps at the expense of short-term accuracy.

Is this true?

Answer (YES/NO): YES